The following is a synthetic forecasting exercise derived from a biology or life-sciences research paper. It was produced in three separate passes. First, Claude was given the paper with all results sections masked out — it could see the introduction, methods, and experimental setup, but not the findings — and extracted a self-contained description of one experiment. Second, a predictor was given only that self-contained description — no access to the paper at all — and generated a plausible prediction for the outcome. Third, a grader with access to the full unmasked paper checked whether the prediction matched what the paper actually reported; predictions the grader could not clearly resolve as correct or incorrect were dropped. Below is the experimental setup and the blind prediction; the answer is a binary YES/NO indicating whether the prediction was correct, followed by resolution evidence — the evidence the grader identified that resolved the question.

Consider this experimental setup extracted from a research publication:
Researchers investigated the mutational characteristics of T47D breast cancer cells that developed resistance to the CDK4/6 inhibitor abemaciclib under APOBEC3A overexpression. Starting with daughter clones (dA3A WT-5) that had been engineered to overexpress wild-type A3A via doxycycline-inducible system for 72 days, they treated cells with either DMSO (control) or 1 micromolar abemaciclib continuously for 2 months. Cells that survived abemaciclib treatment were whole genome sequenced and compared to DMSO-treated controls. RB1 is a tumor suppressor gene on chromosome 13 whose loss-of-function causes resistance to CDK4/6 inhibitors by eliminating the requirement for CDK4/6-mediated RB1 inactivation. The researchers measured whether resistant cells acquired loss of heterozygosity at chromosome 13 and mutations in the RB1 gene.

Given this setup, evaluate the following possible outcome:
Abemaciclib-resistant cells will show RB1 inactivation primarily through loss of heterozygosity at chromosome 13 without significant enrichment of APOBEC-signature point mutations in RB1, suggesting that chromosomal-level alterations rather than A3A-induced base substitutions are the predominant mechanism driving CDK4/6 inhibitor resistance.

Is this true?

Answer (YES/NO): NO